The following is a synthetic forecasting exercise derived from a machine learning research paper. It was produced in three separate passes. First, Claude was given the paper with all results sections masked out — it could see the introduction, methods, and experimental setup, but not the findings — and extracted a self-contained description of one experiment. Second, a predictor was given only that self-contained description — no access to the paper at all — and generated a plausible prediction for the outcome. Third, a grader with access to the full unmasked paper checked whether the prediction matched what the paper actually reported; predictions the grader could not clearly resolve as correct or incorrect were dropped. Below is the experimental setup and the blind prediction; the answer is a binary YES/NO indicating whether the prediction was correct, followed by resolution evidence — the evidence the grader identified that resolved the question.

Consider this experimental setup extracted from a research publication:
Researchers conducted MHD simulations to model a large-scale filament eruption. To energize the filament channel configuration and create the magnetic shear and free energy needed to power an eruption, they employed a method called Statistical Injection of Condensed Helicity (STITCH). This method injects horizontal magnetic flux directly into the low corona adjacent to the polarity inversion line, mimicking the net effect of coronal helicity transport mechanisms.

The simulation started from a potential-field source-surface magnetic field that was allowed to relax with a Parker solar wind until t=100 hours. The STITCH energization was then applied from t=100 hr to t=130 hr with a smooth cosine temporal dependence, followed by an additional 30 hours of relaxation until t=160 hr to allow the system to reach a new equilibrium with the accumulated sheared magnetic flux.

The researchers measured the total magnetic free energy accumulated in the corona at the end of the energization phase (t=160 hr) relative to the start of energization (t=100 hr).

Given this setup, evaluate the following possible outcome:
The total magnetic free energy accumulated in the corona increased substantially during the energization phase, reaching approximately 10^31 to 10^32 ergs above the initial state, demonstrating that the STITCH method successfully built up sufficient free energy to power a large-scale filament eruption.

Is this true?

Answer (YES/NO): YES